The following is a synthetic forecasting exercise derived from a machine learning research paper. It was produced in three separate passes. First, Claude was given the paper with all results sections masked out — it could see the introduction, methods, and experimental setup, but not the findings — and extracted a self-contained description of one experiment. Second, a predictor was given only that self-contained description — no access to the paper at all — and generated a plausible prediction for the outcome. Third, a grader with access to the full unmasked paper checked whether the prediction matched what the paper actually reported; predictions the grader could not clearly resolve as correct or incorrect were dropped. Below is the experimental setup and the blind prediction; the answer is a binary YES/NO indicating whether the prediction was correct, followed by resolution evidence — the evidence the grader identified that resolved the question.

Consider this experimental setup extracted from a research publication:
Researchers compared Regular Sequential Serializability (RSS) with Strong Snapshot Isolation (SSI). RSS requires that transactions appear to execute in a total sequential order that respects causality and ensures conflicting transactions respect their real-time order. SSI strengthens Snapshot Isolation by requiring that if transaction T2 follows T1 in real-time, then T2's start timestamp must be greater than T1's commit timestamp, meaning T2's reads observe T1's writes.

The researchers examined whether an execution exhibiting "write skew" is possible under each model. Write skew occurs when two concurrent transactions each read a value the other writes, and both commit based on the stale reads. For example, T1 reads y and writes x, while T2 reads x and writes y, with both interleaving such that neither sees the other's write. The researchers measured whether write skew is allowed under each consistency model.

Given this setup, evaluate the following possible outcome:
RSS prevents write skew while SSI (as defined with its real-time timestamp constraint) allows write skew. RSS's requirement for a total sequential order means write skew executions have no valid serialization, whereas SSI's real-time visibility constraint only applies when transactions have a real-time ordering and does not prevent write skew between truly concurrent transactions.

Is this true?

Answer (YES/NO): YES